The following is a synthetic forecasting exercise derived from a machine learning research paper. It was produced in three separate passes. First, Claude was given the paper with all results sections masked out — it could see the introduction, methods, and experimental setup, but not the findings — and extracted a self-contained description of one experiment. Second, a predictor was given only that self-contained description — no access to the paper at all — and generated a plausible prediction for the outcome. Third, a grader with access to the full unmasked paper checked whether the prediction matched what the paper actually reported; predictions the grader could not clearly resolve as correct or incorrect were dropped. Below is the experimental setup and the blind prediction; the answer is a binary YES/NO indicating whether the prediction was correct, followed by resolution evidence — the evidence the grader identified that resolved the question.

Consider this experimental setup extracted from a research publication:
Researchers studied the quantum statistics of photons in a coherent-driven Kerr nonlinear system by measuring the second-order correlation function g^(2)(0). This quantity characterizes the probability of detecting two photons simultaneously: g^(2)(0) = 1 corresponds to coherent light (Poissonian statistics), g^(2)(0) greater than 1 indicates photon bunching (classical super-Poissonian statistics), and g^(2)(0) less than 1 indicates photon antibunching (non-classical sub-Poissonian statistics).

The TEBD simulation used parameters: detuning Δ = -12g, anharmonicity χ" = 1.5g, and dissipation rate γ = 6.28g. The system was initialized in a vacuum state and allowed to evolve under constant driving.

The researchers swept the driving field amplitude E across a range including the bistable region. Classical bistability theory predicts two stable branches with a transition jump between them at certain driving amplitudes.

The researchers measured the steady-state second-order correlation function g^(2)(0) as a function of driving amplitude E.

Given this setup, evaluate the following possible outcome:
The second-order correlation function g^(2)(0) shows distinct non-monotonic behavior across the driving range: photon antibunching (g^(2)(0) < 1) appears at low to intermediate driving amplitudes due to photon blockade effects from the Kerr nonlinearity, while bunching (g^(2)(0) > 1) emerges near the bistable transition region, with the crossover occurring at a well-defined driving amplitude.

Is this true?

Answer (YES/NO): NO